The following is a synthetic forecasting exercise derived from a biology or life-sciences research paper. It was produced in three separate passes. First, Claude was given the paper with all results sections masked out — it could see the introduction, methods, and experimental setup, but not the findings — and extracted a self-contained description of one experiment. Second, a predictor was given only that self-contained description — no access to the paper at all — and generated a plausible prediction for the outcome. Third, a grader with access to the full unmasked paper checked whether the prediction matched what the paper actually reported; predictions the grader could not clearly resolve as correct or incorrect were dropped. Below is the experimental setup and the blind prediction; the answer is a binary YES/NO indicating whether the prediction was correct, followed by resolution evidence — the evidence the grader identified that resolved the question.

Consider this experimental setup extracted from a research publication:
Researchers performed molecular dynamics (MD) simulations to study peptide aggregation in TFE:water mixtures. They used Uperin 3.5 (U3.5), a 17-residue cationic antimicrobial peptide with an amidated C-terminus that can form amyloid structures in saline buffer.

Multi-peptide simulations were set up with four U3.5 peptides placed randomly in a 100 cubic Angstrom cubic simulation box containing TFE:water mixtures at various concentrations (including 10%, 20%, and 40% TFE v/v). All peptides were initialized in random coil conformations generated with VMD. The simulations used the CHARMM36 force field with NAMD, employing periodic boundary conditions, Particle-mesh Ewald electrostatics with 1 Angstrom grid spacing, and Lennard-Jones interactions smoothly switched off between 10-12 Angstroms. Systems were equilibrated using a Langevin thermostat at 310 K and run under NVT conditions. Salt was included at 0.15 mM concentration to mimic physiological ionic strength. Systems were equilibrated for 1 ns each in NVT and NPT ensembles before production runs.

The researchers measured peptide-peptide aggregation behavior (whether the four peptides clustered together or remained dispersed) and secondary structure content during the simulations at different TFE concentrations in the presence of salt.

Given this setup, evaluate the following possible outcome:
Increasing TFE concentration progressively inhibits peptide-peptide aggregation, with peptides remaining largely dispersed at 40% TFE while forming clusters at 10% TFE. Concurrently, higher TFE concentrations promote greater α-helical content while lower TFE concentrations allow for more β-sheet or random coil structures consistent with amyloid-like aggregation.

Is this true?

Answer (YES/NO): NO